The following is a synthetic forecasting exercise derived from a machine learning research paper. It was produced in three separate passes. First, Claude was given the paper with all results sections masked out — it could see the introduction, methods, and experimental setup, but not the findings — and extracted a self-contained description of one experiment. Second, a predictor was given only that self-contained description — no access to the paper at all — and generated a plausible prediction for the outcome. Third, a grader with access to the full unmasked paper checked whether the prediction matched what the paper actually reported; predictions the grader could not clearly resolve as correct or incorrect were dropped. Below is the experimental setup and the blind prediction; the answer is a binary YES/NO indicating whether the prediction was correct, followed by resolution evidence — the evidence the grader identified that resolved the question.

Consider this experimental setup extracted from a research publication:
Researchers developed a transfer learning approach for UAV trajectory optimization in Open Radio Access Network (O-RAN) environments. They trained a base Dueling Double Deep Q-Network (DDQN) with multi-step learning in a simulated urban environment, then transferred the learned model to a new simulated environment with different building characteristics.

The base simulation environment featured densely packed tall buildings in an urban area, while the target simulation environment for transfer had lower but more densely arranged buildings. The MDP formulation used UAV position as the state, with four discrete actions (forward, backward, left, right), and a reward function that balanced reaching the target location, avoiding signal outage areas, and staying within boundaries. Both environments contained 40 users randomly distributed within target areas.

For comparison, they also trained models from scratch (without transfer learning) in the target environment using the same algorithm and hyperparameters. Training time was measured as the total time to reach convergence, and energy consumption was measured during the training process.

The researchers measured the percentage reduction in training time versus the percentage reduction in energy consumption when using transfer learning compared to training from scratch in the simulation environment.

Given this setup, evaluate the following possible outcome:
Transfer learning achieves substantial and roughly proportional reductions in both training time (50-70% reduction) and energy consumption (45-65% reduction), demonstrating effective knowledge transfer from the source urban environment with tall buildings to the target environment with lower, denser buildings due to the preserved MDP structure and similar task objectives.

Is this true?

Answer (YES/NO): NO